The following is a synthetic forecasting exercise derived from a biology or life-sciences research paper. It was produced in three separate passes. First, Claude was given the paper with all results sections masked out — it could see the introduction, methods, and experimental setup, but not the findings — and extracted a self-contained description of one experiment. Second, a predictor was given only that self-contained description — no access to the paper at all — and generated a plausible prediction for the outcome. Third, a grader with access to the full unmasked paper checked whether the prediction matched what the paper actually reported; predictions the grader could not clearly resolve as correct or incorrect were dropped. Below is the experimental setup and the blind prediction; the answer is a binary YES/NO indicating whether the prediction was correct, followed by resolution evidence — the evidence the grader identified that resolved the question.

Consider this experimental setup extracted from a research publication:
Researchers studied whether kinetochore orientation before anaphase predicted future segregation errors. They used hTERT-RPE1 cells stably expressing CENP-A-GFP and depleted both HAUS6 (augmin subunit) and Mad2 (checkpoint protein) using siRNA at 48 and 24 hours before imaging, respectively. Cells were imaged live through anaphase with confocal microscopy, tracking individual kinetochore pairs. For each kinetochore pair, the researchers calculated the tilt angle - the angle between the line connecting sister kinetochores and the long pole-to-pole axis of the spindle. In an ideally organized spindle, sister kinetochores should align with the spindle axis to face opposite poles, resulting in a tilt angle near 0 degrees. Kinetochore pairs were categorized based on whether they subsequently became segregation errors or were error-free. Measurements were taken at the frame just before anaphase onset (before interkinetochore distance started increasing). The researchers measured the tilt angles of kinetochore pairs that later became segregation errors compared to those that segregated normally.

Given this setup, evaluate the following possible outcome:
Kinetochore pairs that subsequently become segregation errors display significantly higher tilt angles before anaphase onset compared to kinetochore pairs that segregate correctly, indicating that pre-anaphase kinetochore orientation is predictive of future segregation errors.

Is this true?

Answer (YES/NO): YES